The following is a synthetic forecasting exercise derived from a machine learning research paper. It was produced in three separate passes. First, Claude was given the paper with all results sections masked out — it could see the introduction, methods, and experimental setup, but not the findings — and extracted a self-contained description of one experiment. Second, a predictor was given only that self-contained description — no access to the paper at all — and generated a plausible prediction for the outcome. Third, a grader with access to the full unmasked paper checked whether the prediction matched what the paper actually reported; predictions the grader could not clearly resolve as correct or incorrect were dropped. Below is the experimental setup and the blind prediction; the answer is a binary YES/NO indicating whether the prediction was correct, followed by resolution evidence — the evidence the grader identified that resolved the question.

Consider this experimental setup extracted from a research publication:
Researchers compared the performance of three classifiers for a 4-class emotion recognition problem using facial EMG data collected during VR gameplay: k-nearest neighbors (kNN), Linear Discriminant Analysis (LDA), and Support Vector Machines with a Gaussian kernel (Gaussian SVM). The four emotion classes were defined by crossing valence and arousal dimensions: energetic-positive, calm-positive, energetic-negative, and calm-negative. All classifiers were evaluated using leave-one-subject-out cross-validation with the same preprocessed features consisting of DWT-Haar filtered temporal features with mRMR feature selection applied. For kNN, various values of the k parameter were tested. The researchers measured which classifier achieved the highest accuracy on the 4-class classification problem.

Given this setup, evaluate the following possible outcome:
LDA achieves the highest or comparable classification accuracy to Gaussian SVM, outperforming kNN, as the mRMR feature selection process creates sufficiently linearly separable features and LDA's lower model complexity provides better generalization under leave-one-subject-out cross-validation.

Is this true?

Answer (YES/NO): NO